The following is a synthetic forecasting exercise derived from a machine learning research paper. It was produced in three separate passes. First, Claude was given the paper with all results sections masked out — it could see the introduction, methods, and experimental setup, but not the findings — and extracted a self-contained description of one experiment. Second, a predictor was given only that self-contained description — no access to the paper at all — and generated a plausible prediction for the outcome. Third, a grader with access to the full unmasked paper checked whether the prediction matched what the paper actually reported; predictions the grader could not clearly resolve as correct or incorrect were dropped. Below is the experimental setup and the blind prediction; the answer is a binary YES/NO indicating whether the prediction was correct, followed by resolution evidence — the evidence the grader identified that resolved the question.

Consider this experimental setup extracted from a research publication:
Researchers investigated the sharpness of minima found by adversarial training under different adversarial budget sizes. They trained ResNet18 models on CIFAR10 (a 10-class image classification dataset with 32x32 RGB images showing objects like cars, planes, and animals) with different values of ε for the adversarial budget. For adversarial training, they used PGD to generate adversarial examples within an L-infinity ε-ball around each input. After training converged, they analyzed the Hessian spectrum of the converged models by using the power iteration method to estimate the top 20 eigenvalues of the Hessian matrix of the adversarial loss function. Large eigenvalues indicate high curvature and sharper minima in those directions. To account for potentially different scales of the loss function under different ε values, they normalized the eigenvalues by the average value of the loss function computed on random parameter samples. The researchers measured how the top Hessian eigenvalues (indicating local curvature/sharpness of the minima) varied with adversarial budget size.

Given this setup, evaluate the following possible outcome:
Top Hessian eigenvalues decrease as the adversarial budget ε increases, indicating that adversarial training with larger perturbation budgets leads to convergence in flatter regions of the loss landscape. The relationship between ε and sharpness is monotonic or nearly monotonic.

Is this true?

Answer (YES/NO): NO